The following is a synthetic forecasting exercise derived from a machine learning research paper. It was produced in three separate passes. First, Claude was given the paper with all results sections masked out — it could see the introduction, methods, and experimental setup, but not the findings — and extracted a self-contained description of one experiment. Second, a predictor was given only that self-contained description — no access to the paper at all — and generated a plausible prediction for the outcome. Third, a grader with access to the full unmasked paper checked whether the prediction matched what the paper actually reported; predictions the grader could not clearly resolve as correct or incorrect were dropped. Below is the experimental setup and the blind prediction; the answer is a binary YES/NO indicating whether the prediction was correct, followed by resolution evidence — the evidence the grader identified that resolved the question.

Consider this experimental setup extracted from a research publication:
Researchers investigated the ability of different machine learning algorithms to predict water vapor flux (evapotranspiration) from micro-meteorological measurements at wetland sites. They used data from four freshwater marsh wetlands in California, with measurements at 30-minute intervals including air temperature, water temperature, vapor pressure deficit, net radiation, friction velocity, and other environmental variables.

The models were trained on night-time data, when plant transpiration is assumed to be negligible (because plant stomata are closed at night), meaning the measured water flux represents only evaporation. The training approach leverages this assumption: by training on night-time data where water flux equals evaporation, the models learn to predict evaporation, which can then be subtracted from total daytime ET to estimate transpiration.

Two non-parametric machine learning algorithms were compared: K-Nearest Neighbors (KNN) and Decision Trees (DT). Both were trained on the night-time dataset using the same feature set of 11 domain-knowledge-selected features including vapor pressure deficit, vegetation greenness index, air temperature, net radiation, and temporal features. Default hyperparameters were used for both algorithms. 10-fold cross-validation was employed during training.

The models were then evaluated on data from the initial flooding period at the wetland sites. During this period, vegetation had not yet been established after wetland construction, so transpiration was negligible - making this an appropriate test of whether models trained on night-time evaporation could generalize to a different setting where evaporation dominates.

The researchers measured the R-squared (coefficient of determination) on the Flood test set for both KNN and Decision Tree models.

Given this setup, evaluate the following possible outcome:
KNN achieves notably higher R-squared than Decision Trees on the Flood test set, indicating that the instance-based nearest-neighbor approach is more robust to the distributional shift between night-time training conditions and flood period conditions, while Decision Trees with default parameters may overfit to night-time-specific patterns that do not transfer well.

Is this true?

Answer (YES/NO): NO